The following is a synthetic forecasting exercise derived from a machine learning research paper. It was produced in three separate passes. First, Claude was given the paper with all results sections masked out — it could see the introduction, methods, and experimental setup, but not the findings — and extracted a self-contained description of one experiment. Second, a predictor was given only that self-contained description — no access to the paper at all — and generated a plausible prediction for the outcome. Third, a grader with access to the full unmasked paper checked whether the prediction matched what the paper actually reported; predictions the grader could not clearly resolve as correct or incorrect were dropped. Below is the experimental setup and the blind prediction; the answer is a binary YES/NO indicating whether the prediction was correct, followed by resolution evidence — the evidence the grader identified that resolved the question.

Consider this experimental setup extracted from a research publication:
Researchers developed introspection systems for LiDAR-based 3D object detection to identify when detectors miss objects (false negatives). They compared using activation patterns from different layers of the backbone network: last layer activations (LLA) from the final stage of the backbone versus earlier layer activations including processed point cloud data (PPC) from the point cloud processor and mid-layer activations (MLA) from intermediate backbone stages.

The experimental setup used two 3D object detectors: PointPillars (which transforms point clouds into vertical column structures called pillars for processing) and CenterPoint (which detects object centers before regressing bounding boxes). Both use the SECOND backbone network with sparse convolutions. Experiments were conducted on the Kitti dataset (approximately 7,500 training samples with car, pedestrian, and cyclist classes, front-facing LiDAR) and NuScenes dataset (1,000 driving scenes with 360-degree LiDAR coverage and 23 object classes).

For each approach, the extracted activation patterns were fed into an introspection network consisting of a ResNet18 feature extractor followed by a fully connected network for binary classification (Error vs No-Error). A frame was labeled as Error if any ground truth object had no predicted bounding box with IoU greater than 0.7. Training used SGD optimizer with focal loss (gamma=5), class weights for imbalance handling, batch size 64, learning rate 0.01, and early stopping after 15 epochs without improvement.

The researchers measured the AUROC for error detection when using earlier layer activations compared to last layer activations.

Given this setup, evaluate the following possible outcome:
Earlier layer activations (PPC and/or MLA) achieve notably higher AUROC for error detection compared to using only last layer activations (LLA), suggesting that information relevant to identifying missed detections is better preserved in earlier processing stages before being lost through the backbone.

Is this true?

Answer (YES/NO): YES